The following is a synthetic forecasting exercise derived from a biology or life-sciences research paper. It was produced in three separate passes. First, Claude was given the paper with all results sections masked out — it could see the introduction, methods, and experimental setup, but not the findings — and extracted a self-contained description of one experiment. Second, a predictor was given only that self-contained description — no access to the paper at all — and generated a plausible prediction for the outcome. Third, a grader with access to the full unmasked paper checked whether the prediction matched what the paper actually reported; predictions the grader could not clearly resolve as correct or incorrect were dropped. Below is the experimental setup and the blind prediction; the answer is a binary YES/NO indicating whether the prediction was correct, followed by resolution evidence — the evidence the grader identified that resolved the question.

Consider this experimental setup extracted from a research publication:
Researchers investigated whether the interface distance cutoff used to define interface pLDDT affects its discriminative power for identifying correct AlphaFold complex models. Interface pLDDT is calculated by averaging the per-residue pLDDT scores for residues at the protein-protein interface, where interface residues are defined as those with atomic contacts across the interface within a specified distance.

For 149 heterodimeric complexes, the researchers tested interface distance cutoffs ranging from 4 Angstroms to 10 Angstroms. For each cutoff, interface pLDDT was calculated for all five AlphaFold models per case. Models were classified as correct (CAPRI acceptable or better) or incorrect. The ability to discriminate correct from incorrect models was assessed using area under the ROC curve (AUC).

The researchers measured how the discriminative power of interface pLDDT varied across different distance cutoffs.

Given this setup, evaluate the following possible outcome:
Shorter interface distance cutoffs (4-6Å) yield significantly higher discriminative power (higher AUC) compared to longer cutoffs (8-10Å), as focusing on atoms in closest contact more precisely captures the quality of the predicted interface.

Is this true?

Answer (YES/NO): NO